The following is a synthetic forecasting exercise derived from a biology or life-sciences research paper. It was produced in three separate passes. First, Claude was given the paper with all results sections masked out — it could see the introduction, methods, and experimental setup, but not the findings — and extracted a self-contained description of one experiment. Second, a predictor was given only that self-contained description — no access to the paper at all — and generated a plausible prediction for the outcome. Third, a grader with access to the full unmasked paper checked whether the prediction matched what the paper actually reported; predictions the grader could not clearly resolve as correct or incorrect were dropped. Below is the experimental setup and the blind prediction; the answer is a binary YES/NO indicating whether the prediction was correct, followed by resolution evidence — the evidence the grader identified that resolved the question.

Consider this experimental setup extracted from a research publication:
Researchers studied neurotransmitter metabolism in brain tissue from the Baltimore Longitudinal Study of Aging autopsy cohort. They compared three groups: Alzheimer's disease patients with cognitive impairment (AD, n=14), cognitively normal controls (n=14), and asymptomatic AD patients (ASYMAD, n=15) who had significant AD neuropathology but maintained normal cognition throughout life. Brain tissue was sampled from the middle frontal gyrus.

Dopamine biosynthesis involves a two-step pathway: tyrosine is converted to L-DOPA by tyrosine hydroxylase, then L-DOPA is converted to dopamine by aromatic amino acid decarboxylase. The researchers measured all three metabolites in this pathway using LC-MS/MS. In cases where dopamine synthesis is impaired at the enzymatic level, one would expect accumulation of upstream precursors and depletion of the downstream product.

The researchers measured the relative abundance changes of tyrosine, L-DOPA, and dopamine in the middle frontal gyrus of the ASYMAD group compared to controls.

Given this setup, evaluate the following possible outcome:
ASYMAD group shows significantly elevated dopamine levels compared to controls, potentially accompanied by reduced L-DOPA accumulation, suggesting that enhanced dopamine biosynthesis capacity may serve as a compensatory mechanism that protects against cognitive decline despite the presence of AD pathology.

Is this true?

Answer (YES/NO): NO